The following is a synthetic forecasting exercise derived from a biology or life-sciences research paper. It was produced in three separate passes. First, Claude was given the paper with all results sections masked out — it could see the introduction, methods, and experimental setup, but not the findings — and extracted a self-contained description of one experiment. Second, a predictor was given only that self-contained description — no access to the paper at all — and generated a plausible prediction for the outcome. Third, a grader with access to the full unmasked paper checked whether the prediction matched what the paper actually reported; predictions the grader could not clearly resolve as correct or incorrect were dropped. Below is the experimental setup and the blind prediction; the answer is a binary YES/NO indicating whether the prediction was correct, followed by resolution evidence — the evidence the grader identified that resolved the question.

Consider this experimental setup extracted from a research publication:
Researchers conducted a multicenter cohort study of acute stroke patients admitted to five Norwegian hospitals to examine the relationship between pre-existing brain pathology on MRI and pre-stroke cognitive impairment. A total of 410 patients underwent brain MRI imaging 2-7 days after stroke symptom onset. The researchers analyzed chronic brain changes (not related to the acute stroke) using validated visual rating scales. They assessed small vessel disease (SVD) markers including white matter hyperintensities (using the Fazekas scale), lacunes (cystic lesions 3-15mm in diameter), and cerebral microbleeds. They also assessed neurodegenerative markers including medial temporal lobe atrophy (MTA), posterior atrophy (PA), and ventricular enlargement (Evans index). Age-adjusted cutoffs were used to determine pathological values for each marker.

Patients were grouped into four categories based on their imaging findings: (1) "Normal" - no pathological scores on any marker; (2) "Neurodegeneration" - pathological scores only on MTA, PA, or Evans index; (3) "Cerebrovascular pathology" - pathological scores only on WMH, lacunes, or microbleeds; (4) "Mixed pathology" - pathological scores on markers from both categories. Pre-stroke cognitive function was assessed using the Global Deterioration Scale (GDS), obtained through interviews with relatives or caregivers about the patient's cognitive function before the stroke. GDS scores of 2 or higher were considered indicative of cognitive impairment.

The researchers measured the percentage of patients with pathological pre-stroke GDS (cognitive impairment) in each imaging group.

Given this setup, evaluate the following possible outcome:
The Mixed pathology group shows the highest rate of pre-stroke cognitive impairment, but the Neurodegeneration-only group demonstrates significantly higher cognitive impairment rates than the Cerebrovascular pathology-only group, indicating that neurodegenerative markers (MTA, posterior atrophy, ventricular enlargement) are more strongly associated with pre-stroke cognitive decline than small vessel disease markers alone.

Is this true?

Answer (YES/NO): NO